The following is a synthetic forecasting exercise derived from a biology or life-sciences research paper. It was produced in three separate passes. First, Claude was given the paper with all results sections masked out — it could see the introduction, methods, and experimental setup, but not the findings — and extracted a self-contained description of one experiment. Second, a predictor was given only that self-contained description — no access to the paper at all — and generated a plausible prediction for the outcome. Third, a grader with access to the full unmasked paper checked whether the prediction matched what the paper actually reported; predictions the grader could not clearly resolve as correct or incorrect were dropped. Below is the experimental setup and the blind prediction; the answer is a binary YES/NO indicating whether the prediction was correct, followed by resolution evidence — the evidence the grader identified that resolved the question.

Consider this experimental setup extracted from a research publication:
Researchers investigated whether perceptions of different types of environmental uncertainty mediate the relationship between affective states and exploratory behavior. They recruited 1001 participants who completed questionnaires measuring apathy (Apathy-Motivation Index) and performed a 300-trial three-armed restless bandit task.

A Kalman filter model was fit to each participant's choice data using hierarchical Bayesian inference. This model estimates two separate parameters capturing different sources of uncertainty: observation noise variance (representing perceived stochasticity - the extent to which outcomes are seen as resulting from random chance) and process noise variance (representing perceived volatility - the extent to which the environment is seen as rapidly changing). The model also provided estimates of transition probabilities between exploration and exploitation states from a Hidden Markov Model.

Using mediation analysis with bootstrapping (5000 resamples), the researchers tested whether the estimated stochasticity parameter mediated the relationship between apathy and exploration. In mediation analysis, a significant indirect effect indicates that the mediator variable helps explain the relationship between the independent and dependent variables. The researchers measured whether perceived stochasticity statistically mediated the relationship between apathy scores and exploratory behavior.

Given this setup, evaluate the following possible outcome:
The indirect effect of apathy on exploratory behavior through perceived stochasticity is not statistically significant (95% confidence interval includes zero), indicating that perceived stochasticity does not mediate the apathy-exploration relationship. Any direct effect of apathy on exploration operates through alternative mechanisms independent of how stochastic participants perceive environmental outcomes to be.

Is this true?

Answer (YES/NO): YES